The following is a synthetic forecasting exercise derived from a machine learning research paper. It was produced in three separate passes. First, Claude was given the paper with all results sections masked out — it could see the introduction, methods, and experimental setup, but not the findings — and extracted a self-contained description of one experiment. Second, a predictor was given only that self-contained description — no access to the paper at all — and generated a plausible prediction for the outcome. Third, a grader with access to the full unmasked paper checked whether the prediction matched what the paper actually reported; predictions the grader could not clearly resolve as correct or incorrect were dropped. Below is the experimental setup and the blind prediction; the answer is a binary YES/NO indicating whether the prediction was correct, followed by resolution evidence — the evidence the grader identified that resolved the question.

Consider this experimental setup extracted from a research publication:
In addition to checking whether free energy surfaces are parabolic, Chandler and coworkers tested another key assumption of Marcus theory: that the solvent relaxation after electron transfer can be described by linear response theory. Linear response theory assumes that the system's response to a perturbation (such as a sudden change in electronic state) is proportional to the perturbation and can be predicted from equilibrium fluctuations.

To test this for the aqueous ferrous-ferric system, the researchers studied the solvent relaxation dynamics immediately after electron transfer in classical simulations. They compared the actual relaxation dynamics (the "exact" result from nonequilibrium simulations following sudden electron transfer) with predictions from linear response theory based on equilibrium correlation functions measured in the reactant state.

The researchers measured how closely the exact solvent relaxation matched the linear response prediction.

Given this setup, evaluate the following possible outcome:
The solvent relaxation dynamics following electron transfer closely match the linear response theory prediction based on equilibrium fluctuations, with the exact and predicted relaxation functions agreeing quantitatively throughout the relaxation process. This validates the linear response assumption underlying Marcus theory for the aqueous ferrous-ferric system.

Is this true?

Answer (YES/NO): YES